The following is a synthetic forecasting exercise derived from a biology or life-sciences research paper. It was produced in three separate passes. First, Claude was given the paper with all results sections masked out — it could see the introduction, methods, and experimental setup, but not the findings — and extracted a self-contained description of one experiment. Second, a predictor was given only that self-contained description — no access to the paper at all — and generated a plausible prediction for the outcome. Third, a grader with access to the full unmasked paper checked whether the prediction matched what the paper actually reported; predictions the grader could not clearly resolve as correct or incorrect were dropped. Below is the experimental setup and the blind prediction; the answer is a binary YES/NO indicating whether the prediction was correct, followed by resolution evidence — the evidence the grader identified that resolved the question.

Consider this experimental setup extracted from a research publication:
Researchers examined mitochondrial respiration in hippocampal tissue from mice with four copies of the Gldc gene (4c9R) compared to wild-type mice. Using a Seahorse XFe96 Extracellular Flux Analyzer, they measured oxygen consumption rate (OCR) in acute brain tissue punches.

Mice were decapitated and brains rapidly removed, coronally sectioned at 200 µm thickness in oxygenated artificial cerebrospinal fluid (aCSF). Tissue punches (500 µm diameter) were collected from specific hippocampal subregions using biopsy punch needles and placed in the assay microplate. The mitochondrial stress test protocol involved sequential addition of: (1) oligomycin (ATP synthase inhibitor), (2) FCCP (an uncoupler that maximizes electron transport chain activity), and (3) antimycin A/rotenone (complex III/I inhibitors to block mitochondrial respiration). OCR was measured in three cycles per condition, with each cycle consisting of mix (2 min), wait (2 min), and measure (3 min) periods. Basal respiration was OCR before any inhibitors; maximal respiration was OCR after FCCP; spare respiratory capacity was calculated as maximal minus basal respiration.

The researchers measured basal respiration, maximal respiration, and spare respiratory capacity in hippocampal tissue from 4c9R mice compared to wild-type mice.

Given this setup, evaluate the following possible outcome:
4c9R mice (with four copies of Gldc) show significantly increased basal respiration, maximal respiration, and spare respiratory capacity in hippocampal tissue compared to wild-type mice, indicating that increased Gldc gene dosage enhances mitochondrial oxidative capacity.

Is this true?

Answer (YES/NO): NO